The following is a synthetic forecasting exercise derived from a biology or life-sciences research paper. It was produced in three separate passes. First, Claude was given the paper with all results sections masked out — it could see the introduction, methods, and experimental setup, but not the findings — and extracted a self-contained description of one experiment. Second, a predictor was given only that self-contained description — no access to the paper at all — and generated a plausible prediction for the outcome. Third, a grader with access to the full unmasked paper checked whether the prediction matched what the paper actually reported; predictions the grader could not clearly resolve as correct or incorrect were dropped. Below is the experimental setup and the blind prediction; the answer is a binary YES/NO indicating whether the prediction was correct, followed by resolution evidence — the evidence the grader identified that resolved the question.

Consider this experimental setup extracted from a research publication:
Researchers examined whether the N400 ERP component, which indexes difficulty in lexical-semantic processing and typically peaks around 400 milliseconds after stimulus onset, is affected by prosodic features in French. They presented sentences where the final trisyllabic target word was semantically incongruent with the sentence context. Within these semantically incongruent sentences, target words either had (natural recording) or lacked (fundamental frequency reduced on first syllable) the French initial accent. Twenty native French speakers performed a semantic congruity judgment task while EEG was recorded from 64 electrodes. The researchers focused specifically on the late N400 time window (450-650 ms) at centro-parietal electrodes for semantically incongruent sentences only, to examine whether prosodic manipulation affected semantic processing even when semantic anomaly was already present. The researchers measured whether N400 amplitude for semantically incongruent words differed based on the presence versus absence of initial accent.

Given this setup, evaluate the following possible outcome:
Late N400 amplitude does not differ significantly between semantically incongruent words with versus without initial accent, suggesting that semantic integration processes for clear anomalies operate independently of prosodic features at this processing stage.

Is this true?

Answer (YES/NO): NO